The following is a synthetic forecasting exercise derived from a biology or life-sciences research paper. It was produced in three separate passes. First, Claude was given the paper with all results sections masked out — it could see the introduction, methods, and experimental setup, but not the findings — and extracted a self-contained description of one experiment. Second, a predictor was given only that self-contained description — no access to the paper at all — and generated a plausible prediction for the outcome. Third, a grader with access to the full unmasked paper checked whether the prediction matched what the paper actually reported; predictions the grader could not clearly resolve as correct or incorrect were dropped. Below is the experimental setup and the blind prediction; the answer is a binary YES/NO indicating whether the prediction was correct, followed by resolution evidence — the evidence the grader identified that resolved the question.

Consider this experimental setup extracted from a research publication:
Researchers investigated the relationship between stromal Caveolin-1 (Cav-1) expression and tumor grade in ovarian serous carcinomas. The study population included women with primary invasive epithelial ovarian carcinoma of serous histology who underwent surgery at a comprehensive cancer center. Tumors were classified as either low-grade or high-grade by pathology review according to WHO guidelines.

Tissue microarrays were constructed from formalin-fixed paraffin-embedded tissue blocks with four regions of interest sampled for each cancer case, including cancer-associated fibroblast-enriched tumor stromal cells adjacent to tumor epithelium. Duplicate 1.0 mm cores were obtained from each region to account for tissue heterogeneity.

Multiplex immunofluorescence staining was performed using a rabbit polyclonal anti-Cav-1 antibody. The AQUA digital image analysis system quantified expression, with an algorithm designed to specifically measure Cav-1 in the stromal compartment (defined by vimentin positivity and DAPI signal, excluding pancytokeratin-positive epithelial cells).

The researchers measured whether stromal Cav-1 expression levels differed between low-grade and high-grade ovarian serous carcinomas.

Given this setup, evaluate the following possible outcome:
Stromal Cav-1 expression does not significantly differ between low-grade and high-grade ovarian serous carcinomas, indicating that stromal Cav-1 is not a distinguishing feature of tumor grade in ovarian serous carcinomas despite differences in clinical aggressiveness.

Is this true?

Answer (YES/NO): YES